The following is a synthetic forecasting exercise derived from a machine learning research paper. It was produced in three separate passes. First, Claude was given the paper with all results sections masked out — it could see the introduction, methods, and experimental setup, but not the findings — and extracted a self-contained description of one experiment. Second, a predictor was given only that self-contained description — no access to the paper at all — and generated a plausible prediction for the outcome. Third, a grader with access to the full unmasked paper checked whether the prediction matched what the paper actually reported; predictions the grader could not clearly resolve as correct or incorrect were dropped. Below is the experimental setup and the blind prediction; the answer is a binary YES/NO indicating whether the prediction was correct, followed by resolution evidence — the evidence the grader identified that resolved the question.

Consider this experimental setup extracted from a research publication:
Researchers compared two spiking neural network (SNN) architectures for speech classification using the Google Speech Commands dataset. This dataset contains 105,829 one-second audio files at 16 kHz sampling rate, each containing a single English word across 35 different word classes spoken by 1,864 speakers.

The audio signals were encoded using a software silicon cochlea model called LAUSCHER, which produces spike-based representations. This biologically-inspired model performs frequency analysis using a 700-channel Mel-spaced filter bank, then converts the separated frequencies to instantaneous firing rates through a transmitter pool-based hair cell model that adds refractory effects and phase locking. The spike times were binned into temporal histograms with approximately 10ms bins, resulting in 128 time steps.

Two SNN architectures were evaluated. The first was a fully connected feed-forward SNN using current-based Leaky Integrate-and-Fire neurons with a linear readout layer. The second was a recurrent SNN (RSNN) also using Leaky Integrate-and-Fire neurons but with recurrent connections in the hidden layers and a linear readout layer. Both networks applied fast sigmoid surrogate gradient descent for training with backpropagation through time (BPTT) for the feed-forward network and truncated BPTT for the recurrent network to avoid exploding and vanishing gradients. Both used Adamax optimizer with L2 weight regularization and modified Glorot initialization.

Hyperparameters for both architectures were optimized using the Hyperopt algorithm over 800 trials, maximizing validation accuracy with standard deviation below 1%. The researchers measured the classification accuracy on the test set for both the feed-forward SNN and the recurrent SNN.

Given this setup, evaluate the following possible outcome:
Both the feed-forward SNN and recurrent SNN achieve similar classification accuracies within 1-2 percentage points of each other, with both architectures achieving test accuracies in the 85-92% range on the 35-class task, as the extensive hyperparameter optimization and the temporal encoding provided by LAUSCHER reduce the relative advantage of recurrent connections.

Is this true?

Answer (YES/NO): NO